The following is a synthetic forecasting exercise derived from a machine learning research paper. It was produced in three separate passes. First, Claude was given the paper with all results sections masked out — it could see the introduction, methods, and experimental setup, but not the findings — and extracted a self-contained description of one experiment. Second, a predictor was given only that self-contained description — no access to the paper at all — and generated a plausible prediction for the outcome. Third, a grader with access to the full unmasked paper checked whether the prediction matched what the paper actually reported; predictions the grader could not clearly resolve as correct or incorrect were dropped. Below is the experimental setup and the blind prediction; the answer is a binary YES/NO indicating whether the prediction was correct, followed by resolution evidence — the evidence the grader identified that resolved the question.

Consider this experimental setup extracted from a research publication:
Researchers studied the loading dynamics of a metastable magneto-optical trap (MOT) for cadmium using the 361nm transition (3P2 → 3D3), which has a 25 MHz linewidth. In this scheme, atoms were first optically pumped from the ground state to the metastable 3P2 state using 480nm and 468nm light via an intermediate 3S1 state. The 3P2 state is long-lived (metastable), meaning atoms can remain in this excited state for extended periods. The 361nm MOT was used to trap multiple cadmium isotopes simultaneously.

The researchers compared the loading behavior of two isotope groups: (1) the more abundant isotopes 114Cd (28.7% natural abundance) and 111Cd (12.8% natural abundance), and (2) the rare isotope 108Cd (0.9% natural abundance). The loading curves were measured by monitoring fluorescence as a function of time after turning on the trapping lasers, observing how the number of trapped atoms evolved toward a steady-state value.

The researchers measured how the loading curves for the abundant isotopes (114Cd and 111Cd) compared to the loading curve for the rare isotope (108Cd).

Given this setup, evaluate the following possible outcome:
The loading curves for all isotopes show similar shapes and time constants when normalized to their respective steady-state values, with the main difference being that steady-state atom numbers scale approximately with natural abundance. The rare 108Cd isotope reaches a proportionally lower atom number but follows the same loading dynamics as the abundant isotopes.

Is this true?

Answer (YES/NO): NO